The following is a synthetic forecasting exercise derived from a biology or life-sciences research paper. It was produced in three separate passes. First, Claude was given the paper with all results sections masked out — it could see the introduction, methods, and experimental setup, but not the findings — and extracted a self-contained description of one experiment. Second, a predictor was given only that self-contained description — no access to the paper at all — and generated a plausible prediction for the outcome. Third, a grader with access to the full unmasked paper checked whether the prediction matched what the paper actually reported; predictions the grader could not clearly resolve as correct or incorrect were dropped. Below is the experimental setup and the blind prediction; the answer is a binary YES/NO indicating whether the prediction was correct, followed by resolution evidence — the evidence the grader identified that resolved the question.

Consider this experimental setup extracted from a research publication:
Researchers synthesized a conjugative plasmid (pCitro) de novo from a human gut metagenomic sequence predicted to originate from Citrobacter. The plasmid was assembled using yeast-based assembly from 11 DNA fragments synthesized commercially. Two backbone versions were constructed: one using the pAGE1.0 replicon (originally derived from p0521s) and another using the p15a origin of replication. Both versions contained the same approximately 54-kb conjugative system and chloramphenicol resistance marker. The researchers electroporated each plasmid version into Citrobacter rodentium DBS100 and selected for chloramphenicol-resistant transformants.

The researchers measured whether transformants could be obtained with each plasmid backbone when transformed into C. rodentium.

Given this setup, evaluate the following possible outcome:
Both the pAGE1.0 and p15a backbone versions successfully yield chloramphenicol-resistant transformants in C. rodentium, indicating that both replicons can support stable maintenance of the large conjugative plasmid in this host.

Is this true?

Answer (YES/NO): NO